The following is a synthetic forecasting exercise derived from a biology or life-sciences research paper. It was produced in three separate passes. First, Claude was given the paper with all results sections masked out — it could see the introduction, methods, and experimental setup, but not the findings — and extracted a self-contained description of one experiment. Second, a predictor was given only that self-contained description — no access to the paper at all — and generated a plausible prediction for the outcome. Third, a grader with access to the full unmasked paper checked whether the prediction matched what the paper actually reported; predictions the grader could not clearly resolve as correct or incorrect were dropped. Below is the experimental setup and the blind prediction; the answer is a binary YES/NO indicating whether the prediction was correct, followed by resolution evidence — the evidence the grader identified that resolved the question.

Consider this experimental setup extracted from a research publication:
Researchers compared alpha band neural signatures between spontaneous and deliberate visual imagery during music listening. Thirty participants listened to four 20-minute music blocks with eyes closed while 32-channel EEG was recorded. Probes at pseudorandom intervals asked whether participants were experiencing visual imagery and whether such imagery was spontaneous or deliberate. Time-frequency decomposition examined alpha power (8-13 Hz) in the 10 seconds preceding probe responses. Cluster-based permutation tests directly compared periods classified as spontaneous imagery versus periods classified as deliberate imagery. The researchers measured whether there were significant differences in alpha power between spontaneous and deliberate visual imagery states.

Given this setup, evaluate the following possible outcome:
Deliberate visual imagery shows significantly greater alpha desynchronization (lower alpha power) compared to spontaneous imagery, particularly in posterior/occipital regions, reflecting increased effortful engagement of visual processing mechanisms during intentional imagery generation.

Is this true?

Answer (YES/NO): NO